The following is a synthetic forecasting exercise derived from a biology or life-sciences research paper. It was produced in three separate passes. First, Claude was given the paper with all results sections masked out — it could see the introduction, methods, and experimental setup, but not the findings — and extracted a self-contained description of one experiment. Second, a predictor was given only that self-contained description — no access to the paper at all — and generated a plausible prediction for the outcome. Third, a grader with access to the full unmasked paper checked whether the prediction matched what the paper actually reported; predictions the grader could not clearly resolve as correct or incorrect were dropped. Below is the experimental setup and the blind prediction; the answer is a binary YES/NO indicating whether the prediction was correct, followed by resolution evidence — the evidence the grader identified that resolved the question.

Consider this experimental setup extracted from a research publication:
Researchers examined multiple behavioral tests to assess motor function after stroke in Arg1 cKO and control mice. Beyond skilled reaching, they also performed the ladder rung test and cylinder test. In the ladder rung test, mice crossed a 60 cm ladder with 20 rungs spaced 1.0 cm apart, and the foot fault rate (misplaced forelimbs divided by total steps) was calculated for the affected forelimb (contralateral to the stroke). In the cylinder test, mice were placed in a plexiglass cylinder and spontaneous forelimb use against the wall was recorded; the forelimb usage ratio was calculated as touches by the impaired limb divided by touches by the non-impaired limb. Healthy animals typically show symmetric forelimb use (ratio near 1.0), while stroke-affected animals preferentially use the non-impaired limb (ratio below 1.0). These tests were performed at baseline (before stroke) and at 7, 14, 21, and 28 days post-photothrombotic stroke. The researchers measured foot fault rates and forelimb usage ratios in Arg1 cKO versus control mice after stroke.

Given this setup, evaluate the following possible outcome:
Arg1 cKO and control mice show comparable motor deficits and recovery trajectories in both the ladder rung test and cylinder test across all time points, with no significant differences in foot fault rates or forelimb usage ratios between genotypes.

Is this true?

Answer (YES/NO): NO